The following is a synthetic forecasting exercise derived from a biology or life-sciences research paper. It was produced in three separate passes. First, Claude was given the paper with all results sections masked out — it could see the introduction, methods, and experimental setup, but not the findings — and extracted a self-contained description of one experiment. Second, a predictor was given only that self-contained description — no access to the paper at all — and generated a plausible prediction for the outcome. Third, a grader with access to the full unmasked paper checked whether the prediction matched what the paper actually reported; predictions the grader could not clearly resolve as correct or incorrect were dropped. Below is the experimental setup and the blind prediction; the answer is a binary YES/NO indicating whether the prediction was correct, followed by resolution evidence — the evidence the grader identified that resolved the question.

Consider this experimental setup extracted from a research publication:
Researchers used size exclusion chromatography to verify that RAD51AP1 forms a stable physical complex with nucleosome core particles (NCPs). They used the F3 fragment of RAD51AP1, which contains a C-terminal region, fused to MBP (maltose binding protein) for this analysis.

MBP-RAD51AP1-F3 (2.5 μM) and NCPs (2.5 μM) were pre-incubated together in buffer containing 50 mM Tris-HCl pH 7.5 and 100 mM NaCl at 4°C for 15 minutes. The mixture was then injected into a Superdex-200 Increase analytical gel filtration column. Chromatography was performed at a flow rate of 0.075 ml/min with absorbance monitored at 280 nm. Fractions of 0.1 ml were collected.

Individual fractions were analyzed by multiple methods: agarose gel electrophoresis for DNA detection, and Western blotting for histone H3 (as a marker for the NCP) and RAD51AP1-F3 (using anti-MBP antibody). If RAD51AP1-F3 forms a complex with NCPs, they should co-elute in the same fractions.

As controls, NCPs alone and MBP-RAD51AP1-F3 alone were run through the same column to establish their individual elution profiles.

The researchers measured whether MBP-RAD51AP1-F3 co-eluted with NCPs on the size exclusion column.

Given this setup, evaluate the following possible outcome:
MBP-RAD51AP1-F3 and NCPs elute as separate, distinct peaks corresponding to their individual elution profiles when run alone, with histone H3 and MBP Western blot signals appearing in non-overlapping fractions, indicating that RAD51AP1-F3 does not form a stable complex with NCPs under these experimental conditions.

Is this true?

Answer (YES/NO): NO